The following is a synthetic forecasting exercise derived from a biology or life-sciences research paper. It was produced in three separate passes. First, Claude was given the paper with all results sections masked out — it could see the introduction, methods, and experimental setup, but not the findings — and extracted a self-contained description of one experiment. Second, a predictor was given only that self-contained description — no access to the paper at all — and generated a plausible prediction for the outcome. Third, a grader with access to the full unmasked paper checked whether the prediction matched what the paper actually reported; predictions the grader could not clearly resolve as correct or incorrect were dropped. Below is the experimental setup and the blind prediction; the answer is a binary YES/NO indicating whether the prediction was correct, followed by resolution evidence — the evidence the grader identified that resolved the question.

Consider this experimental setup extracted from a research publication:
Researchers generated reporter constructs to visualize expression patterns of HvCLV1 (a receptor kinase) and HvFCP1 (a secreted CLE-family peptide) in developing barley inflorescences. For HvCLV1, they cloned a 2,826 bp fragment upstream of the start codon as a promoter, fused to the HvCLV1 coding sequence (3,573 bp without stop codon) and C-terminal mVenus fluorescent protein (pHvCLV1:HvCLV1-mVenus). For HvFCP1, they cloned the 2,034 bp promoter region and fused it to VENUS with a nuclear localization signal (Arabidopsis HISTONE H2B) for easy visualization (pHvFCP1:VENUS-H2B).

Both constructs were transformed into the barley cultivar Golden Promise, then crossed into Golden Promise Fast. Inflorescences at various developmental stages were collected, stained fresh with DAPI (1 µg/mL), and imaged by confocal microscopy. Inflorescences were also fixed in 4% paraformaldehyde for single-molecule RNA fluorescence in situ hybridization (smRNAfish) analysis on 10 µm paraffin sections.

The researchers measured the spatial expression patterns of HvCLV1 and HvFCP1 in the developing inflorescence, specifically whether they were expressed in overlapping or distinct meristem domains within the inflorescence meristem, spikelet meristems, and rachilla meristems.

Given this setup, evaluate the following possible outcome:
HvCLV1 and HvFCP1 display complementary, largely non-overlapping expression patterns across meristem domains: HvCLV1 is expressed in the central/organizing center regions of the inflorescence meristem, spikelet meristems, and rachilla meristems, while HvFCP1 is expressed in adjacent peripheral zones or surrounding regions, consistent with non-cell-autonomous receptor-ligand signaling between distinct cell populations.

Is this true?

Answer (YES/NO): NO